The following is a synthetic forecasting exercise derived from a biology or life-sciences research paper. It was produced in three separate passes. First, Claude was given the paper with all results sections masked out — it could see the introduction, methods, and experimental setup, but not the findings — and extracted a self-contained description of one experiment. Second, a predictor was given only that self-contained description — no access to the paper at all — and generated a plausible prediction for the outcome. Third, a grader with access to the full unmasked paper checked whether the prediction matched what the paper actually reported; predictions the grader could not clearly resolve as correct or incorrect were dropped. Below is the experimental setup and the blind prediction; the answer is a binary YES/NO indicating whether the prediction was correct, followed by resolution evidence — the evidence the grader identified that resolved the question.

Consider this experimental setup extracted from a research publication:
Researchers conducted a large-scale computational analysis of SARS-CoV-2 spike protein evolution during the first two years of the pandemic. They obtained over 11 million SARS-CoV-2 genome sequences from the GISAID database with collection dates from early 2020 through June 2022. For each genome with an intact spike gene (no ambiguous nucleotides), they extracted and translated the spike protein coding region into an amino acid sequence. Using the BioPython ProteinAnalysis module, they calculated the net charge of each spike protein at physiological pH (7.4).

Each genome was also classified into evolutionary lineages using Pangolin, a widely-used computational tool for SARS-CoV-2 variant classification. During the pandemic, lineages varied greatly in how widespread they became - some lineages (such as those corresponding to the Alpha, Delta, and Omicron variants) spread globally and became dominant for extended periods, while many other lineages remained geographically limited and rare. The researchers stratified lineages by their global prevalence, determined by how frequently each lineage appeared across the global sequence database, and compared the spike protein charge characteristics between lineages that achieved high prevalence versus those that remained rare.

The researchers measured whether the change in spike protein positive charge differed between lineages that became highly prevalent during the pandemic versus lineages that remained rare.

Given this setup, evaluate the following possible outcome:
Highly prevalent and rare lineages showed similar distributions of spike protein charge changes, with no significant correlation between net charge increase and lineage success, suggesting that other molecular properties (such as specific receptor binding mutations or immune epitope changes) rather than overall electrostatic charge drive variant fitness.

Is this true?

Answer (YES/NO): NO